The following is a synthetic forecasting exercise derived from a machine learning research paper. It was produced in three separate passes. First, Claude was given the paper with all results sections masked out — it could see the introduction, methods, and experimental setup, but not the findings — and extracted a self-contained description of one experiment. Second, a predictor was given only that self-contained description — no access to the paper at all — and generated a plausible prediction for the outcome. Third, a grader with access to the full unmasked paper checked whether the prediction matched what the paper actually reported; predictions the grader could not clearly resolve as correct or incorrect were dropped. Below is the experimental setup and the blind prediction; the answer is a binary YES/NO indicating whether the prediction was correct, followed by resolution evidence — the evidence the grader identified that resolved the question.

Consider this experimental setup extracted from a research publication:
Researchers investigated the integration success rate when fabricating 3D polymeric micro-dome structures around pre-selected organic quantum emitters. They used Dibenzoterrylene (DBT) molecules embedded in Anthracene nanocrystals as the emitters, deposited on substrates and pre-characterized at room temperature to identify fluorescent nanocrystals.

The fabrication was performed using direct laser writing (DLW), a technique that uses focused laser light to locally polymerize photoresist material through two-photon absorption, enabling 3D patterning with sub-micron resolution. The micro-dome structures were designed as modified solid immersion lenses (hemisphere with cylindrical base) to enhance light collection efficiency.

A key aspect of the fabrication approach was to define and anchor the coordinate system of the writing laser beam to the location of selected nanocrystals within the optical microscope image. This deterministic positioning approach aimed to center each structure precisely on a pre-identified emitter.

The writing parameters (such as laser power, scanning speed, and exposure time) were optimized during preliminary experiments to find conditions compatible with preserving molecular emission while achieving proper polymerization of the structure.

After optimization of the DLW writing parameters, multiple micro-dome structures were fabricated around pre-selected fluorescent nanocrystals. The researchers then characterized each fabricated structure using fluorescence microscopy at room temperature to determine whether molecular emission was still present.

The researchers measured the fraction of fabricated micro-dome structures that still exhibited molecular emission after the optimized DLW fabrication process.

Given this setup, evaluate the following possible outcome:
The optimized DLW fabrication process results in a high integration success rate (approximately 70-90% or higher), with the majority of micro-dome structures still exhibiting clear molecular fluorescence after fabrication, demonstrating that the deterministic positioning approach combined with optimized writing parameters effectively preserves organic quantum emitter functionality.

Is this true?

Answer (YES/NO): YES